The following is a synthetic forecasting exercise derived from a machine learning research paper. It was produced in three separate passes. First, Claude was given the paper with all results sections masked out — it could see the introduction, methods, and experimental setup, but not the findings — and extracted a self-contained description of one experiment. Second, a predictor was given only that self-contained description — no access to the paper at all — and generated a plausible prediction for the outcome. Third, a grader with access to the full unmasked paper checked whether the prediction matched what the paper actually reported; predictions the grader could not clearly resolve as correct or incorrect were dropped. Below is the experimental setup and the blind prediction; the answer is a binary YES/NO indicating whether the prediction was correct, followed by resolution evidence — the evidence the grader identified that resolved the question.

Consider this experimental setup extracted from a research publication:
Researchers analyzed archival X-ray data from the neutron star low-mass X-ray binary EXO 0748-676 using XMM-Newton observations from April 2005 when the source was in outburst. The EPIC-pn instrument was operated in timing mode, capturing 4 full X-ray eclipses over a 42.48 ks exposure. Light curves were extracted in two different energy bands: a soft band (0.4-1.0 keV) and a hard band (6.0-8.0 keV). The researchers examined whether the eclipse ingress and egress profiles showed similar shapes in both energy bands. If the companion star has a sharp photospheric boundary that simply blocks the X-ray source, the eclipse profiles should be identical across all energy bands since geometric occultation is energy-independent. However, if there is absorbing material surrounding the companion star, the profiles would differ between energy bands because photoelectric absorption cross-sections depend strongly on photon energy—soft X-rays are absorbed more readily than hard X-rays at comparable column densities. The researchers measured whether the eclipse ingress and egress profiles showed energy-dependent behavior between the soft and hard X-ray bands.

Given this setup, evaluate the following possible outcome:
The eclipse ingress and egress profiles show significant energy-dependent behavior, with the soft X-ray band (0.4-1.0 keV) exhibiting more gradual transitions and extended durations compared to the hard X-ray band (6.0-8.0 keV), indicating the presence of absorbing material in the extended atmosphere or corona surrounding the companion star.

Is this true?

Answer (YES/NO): YES